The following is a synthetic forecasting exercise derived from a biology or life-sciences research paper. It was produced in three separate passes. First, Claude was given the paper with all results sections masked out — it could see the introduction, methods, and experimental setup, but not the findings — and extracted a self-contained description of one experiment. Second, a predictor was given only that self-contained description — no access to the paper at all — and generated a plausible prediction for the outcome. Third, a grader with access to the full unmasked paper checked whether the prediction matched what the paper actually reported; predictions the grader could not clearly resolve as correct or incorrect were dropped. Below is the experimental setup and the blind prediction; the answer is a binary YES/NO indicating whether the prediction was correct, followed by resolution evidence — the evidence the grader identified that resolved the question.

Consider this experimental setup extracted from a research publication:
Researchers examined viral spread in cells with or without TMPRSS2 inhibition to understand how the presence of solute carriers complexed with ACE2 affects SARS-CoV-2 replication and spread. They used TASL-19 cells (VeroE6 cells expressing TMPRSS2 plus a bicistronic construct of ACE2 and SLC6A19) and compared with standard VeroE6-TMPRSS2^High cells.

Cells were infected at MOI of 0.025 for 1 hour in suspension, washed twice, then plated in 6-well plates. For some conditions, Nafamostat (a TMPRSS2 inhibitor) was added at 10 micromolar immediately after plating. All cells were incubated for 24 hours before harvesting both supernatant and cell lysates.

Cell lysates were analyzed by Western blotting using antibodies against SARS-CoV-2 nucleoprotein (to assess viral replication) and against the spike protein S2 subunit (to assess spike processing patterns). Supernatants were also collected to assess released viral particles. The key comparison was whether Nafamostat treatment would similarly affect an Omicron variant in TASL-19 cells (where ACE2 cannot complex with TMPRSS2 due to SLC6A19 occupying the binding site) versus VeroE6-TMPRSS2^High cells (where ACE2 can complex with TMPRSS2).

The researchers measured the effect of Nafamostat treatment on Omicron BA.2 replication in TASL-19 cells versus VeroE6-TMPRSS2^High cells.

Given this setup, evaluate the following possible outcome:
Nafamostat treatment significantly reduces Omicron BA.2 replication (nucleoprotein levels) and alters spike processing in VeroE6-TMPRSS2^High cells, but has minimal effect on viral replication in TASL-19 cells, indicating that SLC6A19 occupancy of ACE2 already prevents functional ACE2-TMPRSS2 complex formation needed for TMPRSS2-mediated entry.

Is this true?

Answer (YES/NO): NO